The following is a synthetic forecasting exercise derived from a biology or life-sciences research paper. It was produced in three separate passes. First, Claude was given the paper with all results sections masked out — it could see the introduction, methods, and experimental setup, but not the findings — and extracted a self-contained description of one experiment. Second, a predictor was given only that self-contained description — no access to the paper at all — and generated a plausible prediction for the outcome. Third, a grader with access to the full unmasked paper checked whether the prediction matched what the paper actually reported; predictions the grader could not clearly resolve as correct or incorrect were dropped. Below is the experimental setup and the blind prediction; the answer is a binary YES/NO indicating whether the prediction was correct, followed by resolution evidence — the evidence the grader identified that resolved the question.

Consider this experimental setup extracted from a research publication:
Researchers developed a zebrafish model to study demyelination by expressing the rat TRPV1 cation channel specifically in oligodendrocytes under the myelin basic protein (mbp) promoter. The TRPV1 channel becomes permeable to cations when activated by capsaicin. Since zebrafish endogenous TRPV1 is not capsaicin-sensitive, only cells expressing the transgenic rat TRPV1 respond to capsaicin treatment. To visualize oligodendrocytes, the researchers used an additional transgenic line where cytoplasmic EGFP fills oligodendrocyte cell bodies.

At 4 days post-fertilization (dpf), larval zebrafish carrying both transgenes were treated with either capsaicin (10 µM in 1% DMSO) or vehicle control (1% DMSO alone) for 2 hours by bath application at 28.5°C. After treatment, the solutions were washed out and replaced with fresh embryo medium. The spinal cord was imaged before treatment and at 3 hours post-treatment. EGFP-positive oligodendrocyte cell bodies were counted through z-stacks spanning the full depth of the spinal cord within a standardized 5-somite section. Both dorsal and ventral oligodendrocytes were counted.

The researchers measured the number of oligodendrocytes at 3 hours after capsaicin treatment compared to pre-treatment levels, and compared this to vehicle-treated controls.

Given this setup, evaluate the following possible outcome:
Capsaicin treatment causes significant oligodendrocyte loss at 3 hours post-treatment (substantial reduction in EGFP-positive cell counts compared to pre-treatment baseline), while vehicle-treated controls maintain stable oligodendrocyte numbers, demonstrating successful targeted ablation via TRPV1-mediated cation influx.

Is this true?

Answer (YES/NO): NO